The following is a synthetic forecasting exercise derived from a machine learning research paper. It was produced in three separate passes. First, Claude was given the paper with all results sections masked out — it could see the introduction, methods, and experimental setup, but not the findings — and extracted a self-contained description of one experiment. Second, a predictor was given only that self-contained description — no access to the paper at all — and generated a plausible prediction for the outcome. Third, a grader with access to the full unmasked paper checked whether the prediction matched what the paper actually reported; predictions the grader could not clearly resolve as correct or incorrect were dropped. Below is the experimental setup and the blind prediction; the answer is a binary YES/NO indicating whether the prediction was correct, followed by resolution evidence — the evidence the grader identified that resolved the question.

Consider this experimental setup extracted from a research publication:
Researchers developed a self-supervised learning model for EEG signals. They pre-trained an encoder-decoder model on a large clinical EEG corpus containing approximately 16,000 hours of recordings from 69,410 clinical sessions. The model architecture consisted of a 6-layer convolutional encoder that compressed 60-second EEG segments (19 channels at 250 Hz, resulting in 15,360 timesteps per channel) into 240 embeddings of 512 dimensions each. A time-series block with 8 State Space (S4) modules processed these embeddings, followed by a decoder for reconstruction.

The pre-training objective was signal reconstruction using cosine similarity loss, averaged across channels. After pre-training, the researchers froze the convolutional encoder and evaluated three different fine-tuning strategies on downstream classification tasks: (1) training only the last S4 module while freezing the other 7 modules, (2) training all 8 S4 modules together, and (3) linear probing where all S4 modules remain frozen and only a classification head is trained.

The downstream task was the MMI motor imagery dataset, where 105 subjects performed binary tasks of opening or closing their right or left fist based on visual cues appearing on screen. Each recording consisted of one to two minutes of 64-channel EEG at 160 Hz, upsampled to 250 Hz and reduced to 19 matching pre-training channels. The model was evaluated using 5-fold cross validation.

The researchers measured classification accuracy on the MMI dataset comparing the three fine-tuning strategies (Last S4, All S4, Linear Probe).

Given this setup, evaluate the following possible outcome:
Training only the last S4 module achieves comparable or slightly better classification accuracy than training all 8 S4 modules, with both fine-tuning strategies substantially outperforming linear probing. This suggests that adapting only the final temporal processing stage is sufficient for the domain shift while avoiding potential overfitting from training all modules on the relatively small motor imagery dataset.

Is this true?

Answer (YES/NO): NO